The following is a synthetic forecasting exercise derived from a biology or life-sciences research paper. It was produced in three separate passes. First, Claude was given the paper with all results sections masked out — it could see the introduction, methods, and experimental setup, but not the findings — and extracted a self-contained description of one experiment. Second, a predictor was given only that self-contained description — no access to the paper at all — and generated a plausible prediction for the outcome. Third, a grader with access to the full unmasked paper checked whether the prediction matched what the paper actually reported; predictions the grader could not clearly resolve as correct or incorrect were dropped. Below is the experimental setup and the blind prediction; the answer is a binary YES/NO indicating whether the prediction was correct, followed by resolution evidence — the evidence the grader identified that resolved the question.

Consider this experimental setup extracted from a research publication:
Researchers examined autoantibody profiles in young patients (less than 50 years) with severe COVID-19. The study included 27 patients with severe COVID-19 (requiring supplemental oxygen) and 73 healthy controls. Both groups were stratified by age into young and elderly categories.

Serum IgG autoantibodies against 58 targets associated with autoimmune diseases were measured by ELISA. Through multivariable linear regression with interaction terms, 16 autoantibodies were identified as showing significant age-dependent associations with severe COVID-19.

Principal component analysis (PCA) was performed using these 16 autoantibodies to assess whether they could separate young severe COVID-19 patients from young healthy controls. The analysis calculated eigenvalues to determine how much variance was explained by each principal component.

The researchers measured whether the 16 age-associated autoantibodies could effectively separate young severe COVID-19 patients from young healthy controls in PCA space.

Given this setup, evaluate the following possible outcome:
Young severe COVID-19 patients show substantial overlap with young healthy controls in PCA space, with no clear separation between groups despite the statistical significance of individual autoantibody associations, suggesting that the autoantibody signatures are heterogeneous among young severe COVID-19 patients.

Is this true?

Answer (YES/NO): NO